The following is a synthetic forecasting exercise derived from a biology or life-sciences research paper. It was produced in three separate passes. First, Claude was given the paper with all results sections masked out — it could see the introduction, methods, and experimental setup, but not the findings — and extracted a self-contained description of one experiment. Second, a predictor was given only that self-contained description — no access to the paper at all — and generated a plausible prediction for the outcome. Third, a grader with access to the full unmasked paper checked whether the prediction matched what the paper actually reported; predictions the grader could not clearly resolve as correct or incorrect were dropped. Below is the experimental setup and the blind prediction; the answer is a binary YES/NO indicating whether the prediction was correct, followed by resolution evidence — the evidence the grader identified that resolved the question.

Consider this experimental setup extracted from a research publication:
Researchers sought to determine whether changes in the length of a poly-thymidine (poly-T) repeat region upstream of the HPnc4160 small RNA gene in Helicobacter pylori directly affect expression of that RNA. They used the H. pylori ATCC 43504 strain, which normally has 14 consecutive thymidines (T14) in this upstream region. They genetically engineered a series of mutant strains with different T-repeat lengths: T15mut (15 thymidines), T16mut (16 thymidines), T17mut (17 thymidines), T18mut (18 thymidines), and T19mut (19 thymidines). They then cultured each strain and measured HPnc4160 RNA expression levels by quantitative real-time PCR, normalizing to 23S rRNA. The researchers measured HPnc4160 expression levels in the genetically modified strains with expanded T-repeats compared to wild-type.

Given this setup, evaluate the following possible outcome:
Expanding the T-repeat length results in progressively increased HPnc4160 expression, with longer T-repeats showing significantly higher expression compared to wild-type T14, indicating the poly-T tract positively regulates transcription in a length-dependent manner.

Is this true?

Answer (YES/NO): NO